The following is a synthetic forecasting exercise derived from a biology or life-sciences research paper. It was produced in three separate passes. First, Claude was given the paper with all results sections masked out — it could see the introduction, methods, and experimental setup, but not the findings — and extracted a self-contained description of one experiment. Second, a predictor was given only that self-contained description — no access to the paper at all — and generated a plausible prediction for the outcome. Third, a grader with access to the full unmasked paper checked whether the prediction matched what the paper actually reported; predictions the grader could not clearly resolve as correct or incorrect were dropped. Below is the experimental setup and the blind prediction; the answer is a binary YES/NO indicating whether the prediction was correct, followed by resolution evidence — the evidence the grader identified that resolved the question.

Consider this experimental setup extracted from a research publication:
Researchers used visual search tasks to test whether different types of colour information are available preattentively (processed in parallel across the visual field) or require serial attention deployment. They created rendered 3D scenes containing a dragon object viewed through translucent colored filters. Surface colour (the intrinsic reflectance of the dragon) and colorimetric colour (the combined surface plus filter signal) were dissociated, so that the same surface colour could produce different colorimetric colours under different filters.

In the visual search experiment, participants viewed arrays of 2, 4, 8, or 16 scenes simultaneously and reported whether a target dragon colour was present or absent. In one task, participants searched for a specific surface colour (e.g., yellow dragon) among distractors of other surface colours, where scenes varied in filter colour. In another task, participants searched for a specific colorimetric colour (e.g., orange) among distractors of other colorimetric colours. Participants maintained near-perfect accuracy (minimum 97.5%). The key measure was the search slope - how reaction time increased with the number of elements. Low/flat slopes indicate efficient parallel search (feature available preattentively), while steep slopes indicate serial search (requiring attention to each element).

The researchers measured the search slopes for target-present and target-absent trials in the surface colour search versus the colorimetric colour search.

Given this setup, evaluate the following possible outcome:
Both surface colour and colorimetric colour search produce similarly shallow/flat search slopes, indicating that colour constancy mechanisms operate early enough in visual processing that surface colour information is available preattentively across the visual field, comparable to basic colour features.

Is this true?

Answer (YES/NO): NO